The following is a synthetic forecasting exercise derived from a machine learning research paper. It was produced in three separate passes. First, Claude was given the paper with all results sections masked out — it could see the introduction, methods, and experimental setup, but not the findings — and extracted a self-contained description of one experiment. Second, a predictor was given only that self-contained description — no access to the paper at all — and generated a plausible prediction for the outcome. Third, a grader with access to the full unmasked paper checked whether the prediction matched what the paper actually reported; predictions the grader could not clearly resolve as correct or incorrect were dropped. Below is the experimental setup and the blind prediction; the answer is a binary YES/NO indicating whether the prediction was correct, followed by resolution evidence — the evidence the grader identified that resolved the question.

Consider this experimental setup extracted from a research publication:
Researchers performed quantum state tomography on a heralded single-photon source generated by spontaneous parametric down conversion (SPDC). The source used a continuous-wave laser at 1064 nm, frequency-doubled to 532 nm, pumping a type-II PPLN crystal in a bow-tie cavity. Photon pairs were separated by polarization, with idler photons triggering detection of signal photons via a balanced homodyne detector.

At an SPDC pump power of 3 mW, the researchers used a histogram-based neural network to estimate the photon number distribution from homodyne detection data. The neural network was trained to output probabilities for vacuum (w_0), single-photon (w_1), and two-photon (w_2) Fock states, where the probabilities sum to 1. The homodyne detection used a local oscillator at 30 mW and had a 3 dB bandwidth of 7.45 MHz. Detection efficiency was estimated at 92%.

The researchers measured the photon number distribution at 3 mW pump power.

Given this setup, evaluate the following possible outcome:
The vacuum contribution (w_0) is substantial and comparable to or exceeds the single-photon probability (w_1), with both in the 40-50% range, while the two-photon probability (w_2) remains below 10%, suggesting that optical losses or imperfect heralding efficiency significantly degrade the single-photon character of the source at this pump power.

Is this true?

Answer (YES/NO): NO